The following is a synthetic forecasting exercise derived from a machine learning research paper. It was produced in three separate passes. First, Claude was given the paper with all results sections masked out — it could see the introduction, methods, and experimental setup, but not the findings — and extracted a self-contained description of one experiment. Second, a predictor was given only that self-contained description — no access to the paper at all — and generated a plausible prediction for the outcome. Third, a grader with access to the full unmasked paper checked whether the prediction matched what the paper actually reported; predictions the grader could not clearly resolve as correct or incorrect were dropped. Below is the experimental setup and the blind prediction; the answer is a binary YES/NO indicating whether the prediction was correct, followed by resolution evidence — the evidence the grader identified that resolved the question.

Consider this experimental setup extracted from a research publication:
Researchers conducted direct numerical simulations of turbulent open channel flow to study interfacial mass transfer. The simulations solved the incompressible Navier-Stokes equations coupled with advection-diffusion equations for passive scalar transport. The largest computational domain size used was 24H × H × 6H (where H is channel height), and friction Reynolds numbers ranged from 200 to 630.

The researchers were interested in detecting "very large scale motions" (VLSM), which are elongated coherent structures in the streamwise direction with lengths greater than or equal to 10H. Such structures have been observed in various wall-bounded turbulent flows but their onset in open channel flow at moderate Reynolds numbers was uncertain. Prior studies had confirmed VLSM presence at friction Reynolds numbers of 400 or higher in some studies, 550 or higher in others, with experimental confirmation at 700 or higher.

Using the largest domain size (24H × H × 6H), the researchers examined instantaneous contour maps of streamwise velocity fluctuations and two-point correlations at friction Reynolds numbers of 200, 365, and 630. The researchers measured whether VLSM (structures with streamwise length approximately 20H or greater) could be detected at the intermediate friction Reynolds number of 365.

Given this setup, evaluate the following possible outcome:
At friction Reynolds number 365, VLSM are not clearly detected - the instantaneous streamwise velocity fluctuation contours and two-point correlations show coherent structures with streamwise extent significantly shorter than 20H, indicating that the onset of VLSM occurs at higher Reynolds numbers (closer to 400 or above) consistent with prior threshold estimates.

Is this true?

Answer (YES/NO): NO